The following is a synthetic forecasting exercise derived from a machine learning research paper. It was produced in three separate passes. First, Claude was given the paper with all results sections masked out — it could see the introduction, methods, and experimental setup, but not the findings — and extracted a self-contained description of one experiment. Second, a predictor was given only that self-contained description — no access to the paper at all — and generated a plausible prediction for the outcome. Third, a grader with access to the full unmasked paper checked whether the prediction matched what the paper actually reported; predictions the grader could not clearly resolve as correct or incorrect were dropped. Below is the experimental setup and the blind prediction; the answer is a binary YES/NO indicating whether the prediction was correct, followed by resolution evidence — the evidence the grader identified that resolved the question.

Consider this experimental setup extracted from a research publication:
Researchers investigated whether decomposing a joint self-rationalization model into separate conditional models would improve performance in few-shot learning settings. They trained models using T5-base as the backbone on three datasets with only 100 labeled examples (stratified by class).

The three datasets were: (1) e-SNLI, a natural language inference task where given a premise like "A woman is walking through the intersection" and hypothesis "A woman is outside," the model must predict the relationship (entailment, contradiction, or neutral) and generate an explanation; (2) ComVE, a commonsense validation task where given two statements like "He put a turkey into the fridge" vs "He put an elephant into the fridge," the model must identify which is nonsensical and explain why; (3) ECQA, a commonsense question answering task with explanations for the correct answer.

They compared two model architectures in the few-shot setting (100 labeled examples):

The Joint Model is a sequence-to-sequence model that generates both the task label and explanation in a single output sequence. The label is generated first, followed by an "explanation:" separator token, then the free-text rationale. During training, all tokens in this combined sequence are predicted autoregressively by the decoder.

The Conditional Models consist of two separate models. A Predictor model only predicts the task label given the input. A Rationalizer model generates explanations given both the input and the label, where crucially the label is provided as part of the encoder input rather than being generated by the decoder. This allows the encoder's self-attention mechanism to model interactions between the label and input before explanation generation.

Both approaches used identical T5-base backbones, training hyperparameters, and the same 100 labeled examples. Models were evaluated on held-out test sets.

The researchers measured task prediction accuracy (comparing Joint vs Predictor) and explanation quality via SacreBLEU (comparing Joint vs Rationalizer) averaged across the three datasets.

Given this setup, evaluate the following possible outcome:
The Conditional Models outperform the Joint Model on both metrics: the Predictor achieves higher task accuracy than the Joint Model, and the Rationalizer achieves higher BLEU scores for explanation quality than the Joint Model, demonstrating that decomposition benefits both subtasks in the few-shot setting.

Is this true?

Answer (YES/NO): YES